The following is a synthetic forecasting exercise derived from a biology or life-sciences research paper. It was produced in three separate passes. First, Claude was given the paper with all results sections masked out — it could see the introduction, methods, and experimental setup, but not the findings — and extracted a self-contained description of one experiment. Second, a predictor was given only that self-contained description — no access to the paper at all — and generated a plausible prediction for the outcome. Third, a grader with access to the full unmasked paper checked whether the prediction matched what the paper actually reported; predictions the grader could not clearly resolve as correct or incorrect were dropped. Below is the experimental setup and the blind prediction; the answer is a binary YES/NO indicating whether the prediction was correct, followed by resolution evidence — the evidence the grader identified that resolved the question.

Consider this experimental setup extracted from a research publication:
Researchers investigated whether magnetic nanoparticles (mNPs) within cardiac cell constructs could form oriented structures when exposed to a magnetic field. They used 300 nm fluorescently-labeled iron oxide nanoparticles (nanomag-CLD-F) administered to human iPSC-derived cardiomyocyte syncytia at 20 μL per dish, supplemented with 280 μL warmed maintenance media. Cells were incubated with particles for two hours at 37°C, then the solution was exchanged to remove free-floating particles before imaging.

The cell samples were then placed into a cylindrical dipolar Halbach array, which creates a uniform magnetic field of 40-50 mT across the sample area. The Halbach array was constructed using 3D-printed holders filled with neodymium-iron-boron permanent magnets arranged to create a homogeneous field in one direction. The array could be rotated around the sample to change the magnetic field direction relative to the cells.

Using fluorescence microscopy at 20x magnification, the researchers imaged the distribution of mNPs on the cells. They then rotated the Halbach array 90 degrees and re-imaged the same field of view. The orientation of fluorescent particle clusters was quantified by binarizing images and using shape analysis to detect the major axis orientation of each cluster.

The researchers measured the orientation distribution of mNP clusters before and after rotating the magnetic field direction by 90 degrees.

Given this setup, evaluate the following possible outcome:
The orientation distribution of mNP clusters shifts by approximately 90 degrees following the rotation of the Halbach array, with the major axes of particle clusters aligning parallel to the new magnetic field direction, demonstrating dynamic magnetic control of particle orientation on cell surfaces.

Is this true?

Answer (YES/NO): YES